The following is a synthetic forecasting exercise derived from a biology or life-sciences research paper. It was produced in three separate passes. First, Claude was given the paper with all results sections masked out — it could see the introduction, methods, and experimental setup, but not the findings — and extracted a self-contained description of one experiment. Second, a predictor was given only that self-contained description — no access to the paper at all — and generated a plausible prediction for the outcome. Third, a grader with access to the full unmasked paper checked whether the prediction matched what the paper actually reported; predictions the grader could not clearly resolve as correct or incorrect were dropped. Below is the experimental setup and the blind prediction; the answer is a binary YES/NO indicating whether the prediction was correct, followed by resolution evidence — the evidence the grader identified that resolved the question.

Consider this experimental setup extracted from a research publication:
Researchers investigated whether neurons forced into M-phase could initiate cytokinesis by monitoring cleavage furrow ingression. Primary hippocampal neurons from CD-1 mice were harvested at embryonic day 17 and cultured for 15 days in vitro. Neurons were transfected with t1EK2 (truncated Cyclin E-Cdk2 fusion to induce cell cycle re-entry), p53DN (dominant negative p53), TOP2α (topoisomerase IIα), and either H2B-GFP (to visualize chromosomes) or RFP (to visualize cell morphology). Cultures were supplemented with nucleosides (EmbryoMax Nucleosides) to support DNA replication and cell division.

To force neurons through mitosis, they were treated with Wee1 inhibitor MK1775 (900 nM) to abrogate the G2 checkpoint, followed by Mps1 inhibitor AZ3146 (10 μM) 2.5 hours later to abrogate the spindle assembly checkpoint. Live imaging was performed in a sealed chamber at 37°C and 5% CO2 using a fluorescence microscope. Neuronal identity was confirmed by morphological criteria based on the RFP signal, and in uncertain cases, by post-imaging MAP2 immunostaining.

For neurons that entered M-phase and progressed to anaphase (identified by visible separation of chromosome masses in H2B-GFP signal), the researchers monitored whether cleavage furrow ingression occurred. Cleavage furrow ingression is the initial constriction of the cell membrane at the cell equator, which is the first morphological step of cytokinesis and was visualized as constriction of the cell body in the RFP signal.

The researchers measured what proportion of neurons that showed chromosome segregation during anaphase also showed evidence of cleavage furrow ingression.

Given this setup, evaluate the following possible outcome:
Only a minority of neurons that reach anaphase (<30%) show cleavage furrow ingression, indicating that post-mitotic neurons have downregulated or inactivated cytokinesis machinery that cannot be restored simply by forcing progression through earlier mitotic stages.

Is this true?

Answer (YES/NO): NO